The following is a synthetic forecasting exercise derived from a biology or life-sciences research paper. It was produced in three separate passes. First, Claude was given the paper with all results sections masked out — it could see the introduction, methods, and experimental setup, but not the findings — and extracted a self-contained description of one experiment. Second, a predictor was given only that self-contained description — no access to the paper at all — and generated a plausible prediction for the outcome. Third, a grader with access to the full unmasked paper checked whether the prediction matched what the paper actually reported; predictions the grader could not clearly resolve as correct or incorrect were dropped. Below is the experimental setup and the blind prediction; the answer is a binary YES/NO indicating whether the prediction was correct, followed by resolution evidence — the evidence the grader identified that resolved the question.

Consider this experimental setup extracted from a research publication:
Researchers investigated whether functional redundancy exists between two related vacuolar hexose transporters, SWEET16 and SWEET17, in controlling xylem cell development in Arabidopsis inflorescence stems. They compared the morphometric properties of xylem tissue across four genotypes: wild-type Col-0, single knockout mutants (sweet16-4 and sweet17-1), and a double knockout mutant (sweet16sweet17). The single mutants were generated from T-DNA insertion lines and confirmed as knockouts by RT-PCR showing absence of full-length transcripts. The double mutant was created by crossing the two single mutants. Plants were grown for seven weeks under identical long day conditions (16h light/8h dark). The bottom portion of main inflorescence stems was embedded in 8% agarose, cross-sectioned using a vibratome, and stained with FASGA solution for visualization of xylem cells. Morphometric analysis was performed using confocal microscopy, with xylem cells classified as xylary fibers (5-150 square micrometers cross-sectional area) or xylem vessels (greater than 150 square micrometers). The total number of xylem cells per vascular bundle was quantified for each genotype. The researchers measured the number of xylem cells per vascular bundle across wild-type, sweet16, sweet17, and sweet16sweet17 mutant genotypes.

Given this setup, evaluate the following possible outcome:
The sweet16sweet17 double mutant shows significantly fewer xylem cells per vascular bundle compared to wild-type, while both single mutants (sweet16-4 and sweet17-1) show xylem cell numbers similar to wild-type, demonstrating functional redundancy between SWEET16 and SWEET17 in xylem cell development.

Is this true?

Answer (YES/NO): NO